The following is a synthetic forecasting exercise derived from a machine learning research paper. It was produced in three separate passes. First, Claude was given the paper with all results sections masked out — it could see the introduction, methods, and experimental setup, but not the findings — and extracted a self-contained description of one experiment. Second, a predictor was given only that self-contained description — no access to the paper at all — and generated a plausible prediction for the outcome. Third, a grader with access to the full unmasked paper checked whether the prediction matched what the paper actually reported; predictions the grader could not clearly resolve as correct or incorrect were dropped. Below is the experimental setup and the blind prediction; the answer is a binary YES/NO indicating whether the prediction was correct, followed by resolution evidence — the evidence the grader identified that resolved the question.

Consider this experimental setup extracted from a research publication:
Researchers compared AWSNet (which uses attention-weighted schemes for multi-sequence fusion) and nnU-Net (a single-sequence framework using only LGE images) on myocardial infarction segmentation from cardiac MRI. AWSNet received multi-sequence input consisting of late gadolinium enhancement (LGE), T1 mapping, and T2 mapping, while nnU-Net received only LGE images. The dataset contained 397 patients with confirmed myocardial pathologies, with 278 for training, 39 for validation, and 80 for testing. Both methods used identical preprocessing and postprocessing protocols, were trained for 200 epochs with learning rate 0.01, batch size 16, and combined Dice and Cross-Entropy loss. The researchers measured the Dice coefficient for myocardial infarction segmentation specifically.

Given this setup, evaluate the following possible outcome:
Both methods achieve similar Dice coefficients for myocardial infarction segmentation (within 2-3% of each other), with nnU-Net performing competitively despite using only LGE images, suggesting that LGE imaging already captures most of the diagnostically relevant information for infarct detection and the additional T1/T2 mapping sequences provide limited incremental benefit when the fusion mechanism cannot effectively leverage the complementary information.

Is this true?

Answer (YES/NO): NO